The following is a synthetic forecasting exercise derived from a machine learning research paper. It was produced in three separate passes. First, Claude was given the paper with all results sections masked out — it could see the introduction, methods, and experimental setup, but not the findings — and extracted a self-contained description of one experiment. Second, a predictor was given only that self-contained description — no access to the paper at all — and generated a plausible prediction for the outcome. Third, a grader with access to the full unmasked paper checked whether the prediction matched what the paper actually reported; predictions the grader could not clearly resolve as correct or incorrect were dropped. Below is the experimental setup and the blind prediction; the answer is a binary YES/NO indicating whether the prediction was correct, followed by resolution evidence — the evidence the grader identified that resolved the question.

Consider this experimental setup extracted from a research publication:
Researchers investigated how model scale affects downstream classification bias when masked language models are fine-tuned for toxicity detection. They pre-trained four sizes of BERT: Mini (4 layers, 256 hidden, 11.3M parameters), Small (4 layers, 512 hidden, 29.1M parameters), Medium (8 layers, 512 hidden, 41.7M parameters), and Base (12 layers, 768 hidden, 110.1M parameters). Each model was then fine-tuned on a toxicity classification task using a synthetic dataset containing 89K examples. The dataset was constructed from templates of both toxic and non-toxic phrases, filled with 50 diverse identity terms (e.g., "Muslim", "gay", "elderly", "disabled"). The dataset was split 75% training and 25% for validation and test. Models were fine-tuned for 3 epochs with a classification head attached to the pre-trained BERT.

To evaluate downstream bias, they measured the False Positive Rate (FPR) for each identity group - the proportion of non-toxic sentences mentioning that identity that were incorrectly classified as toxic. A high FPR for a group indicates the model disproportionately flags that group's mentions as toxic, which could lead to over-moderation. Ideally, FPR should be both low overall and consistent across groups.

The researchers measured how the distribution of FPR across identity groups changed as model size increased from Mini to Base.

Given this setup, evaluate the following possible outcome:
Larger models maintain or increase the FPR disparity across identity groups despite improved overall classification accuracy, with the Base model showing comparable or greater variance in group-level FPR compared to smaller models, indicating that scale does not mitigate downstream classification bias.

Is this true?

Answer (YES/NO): NO